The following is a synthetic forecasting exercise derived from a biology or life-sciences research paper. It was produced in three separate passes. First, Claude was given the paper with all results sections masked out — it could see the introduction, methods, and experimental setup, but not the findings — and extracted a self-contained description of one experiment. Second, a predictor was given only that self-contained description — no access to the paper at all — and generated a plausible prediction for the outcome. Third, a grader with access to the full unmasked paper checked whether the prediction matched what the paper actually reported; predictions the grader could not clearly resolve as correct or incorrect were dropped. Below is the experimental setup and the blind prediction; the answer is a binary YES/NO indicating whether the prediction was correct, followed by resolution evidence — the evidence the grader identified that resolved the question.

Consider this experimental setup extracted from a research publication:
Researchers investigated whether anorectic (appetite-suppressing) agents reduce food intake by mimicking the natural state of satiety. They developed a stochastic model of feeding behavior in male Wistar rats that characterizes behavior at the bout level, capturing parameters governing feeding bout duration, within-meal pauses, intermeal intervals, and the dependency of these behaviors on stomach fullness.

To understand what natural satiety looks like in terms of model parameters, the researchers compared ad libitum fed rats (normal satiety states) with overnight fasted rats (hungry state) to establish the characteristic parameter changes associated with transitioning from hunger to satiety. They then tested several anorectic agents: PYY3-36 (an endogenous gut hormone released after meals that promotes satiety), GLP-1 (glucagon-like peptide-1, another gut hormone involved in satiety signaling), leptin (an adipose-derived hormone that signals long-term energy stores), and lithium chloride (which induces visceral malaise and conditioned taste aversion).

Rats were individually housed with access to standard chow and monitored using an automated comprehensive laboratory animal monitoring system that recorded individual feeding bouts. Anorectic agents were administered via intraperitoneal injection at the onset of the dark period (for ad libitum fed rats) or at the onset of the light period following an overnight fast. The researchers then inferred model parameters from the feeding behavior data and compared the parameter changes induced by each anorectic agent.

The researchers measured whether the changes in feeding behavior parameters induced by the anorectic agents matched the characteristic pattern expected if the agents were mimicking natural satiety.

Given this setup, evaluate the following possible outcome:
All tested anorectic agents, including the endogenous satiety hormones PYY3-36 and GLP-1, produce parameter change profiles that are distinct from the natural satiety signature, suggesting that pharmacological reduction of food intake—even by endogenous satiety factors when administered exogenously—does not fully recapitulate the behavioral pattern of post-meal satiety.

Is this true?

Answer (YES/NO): YES